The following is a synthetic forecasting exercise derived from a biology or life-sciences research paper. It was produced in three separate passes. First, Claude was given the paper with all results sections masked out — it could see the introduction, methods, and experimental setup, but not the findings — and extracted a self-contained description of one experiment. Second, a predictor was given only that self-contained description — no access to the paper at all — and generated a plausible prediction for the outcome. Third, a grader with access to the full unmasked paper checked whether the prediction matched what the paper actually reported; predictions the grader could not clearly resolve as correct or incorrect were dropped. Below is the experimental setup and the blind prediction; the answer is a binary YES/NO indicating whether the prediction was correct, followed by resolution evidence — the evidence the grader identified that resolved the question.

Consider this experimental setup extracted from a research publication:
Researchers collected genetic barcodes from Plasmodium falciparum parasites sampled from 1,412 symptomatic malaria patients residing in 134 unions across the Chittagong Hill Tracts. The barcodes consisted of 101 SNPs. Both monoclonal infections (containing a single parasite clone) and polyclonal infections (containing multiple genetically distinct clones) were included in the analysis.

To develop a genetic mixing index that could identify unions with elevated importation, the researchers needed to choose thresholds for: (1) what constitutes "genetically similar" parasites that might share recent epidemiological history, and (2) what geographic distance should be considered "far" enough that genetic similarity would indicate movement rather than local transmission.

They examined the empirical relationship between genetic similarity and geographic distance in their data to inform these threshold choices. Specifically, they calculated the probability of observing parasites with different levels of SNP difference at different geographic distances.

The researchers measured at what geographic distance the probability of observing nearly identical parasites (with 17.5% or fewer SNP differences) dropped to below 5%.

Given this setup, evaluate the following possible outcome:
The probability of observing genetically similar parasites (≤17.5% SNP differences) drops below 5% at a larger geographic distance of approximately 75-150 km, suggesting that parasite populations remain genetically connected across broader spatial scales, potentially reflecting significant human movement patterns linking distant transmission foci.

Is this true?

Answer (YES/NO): NO